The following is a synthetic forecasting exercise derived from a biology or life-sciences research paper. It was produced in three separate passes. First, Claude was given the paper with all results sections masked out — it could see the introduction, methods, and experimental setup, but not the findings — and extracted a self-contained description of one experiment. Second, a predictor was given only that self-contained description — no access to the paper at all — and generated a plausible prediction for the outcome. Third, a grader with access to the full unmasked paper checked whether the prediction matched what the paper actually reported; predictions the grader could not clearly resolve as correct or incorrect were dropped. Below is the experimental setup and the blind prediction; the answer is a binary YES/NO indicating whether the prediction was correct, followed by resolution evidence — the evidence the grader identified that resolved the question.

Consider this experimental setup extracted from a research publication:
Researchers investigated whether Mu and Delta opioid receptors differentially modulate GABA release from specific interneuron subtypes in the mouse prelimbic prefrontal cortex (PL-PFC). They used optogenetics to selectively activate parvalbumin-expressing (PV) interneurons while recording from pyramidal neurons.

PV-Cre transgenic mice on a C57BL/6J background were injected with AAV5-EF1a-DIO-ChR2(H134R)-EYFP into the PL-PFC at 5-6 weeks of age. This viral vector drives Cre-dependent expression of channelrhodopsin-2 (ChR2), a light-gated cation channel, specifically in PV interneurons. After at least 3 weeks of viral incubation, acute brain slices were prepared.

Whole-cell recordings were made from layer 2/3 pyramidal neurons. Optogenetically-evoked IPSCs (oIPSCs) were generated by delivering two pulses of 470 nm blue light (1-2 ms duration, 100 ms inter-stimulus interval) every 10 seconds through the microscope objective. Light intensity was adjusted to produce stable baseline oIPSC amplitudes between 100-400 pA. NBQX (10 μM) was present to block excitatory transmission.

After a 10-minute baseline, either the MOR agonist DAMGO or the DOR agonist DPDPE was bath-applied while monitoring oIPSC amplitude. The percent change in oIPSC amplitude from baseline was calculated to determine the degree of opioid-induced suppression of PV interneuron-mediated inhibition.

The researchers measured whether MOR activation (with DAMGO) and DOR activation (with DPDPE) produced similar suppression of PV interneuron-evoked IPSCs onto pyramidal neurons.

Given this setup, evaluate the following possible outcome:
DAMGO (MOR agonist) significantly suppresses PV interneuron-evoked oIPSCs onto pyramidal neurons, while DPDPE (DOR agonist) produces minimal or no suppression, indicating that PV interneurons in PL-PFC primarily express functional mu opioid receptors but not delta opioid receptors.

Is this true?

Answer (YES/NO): NO